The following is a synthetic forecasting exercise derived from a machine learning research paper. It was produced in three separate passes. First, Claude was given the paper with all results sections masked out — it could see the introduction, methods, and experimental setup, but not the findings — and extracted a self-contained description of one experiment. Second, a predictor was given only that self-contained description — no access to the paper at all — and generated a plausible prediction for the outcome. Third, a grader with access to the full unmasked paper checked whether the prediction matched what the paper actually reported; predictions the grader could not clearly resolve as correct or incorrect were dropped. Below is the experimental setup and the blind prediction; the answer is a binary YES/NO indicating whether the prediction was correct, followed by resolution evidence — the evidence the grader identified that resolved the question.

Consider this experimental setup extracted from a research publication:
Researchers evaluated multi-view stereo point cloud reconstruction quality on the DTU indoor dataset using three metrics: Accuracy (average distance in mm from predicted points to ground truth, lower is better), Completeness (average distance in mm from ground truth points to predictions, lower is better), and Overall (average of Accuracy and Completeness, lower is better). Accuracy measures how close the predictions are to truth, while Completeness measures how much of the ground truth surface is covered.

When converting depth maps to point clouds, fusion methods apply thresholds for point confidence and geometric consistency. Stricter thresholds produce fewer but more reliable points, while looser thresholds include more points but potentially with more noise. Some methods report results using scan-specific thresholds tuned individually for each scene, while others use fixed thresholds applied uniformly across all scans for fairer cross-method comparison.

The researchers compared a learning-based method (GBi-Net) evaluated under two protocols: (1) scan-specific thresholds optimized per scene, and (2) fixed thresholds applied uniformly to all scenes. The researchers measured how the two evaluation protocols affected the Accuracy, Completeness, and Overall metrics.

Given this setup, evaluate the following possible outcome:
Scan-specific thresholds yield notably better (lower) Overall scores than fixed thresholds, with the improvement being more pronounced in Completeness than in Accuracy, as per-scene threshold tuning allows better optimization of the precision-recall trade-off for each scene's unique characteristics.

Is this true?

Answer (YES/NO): YES